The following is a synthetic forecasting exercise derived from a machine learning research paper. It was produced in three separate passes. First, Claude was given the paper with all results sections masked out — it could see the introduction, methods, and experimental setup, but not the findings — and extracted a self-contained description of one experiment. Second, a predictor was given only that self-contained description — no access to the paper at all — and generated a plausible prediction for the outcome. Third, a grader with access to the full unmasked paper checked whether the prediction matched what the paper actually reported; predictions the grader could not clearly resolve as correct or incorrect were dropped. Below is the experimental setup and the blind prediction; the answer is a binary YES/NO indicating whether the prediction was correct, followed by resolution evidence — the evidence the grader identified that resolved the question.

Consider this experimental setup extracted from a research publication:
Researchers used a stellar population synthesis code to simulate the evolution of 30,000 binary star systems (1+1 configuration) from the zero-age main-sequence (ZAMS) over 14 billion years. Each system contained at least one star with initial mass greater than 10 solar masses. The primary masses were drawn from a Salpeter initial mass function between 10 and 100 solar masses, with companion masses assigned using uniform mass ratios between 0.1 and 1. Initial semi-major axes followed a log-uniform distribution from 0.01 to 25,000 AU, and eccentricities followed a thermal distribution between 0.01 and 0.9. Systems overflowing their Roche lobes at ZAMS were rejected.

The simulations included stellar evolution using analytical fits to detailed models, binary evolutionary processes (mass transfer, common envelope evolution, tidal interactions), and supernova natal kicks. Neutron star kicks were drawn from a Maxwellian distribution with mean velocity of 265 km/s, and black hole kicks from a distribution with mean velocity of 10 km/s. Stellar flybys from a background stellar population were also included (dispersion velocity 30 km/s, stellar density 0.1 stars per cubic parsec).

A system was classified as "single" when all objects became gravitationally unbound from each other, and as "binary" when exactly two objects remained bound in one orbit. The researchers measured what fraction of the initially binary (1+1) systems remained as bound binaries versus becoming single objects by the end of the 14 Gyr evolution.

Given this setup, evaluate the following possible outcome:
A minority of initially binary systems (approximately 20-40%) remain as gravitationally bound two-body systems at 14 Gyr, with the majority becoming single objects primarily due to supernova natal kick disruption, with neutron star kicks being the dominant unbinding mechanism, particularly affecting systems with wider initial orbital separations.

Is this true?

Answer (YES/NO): NO